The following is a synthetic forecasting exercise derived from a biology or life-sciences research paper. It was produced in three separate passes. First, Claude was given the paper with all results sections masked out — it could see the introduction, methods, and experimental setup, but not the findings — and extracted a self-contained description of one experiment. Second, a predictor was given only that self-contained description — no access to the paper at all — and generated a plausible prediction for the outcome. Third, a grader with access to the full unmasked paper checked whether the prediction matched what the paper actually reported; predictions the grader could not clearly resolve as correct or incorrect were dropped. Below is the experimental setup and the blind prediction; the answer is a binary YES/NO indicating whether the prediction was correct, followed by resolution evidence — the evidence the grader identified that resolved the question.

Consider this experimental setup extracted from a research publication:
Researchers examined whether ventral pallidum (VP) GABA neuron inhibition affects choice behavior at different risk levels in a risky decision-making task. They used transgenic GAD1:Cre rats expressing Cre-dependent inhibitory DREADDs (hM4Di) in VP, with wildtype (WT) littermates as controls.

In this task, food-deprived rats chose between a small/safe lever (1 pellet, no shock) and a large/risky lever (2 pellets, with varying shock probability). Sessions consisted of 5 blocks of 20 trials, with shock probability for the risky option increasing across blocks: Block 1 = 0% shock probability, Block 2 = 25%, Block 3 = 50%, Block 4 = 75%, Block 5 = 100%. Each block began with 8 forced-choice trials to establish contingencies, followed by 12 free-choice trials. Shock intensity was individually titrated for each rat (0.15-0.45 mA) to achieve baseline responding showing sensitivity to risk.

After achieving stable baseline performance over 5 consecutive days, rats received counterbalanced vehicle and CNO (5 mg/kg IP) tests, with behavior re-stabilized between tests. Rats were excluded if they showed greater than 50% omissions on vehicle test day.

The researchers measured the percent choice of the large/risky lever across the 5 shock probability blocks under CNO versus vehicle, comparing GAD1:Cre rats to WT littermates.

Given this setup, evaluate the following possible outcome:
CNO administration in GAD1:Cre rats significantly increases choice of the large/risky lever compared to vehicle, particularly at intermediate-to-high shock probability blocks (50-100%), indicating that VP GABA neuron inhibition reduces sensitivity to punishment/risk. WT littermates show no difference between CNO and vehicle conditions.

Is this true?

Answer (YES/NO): NO